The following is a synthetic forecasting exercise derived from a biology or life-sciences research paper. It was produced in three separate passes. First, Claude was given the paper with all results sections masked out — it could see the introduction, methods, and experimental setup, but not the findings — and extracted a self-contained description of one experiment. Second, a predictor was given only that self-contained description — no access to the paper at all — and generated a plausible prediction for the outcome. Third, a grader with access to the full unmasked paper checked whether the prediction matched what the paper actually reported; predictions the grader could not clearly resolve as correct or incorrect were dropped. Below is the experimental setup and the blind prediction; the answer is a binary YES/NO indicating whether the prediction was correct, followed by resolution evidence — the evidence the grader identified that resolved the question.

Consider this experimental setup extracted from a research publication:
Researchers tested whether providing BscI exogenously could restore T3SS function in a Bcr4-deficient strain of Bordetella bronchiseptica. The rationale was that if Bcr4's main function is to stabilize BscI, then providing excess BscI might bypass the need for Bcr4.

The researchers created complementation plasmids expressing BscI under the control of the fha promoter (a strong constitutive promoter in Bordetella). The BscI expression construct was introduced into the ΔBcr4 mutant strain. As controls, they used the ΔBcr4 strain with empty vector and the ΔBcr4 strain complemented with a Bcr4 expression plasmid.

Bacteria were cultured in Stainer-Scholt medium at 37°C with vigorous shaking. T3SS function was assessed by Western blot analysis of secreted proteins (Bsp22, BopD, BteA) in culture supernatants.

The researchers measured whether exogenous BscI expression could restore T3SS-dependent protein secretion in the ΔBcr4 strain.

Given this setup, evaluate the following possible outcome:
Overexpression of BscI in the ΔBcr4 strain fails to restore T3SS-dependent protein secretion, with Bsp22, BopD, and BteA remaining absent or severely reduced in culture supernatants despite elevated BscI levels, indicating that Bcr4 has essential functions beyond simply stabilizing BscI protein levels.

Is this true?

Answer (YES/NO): NO